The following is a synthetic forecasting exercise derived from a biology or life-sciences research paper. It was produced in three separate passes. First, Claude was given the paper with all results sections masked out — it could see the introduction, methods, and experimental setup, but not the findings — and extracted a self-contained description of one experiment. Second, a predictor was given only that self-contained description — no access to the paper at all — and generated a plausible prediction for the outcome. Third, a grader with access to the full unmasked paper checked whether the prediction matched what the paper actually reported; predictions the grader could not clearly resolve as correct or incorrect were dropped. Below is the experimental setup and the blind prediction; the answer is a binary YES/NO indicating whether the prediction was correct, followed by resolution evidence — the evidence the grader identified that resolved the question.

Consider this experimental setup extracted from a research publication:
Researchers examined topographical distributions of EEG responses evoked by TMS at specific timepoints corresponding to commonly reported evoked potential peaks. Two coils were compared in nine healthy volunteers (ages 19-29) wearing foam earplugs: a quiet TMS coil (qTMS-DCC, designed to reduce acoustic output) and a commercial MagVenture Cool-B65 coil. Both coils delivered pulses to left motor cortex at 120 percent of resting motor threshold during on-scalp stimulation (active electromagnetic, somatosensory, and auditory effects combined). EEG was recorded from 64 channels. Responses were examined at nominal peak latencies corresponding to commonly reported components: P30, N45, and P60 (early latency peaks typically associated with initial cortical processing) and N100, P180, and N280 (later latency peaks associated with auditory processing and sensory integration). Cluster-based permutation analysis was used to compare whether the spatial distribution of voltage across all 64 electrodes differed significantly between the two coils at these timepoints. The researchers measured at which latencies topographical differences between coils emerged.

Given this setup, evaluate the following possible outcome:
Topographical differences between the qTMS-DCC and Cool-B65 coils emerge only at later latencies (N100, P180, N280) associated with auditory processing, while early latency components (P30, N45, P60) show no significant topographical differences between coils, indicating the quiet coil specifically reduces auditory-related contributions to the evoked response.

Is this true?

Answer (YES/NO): NO